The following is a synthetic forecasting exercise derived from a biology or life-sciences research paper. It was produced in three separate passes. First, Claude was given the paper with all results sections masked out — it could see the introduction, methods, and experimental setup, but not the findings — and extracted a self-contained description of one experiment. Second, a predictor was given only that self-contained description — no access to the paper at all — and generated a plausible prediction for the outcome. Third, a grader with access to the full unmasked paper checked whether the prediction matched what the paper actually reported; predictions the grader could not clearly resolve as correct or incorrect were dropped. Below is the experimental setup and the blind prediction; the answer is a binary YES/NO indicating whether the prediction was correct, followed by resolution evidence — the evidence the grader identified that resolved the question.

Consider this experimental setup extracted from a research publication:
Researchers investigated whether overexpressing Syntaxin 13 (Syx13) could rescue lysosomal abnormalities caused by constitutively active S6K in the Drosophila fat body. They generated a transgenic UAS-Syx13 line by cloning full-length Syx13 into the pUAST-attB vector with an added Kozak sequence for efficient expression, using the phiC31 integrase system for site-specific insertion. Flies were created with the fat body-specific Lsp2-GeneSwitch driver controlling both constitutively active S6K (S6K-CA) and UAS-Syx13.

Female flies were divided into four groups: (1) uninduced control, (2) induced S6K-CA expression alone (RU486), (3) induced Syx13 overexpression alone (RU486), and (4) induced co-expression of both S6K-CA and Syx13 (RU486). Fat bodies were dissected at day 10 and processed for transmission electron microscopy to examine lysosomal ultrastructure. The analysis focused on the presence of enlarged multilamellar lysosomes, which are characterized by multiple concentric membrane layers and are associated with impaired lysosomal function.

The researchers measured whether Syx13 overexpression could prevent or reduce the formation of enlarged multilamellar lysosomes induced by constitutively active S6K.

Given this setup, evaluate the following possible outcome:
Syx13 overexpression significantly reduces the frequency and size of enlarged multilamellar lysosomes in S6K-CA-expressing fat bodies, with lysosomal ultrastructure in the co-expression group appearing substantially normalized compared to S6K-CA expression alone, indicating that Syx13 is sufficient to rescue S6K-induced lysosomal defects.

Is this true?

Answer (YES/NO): NO